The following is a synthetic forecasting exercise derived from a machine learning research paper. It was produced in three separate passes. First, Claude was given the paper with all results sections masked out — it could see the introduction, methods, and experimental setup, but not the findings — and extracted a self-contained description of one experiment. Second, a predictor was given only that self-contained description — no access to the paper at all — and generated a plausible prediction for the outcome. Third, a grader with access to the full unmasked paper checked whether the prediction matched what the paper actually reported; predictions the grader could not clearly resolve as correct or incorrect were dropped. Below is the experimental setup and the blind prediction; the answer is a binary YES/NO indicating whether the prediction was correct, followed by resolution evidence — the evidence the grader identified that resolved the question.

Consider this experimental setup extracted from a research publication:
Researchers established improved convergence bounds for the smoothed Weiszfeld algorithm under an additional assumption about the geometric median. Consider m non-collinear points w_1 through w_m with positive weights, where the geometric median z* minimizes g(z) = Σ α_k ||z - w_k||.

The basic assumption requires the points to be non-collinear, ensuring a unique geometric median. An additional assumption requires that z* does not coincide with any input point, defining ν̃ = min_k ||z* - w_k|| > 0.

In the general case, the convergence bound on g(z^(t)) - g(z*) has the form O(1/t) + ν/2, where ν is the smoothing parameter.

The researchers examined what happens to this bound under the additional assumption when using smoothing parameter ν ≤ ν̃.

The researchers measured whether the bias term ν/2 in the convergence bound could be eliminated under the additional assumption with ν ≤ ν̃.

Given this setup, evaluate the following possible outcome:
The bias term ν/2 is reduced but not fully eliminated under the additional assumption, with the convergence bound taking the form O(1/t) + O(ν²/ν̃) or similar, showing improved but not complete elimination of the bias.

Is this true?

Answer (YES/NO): NO